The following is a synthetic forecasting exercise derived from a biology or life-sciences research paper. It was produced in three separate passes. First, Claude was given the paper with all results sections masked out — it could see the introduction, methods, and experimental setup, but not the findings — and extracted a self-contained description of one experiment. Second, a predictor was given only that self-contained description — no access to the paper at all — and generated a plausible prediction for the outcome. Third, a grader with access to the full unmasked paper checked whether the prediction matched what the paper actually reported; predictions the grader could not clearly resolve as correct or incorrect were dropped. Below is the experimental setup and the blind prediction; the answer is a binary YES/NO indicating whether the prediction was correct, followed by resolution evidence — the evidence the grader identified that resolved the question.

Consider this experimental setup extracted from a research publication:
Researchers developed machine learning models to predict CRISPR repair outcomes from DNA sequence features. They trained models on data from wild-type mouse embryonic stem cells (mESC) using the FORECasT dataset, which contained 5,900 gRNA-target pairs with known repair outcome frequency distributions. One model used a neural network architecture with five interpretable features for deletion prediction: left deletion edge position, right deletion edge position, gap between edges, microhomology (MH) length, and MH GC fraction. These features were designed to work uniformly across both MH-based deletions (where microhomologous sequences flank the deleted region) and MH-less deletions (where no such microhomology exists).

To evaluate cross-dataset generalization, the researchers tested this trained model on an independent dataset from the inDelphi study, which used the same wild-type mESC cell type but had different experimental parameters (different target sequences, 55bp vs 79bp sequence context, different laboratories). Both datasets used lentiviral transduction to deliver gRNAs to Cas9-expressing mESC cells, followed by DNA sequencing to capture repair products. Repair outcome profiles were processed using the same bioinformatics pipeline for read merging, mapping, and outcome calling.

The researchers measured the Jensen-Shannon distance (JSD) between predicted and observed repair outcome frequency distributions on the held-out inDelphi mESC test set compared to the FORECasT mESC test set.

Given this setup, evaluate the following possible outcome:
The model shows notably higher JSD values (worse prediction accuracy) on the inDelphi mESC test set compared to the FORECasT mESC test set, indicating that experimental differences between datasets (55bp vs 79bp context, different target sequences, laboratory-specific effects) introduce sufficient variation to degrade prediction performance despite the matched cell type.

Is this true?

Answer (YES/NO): NO